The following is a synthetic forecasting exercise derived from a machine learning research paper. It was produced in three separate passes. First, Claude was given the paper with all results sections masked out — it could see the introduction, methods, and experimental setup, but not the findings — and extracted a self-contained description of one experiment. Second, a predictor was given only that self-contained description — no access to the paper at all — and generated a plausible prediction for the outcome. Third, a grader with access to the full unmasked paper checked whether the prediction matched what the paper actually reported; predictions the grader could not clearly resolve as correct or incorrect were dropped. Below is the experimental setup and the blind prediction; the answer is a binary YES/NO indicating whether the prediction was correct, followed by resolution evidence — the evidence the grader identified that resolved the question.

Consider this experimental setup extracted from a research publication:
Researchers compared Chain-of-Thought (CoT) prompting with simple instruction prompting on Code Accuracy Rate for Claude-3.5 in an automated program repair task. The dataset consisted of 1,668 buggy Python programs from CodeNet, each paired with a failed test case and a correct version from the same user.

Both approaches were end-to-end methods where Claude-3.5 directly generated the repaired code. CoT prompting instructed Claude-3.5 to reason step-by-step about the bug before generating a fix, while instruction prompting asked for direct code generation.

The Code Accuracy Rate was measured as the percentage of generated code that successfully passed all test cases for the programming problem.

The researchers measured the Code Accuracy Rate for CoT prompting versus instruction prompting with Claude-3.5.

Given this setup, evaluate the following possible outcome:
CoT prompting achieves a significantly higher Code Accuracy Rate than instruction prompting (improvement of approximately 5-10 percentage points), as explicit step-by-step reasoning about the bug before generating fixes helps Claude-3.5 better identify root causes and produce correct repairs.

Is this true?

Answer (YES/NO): NO